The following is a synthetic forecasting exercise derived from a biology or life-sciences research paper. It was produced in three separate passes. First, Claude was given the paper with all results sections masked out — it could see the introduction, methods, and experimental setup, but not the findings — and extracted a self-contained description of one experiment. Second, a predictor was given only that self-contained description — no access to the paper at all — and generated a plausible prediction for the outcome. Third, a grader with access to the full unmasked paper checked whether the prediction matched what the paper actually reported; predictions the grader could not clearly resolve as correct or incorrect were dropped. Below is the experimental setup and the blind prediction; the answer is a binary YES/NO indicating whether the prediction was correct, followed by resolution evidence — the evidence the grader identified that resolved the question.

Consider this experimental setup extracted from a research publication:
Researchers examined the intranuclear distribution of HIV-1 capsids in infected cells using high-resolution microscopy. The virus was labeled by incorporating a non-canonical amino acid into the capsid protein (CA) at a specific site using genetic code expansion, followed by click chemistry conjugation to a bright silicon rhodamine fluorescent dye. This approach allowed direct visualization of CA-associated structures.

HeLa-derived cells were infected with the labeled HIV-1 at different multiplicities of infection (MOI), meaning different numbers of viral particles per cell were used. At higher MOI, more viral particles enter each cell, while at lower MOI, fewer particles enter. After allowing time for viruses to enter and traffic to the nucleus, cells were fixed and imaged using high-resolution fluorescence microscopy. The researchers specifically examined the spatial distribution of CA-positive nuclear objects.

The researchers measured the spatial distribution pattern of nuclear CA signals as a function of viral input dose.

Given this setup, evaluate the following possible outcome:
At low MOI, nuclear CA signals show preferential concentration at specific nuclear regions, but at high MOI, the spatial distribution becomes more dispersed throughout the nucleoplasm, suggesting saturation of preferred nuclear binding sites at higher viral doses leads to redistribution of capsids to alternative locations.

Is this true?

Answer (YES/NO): NO